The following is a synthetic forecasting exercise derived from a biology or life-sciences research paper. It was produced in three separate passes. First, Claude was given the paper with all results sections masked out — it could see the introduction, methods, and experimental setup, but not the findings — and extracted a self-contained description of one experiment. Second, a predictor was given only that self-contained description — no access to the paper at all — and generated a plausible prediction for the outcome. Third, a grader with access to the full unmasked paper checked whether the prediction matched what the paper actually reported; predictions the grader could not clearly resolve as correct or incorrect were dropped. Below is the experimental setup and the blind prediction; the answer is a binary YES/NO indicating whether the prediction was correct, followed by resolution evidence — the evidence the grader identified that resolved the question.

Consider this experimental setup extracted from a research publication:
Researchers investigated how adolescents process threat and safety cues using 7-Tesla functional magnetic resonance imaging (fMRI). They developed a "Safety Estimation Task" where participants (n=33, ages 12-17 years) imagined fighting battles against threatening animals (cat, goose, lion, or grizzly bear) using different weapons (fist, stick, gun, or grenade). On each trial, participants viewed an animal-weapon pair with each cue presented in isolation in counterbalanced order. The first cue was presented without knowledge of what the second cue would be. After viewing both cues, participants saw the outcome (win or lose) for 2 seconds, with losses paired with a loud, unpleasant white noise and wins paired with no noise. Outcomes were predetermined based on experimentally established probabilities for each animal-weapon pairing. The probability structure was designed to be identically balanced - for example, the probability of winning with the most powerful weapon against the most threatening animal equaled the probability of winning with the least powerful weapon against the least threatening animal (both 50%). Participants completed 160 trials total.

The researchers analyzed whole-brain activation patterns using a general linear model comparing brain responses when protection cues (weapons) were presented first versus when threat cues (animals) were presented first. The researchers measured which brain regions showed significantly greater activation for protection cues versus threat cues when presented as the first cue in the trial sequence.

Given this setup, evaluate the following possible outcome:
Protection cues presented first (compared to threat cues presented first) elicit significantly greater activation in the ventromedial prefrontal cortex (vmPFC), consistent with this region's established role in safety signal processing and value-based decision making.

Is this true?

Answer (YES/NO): NO